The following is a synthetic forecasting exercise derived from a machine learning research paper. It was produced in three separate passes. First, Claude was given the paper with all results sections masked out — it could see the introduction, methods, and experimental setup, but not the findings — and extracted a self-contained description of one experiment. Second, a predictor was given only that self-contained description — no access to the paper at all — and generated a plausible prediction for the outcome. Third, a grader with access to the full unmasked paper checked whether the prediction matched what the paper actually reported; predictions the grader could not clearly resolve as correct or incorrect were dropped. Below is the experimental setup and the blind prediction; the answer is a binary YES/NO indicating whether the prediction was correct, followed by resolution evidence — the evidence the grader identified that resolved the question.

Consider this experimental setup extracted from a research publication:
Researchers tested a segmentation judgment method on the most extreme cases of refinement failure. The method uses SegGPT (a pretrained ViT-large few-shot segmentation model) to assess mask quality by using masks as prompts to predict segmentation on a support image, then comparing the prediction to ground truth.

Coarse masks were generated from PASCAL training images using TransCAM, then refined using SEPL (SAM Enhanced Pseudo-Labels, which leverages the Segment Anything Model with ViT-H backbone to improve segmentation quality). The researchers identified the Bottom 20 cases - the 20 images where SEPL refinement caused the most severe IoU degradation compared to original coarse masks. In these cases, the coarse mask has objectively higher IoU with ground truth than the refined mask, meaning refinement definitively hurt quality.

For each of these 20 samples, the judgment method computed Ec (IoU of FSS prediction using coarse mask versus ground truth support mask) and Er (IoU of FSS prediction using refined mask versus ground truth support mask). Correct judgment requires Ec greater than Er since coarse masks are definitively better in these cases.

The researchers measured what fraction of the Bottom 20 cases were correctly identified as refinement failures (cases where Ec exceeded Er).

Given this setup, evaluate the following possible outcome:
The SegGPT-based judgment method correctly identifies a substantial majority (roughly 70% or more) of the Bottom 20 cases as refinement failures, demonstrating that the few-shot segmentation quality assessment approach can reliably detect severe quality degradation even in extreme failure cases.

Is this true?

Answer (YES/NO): NO